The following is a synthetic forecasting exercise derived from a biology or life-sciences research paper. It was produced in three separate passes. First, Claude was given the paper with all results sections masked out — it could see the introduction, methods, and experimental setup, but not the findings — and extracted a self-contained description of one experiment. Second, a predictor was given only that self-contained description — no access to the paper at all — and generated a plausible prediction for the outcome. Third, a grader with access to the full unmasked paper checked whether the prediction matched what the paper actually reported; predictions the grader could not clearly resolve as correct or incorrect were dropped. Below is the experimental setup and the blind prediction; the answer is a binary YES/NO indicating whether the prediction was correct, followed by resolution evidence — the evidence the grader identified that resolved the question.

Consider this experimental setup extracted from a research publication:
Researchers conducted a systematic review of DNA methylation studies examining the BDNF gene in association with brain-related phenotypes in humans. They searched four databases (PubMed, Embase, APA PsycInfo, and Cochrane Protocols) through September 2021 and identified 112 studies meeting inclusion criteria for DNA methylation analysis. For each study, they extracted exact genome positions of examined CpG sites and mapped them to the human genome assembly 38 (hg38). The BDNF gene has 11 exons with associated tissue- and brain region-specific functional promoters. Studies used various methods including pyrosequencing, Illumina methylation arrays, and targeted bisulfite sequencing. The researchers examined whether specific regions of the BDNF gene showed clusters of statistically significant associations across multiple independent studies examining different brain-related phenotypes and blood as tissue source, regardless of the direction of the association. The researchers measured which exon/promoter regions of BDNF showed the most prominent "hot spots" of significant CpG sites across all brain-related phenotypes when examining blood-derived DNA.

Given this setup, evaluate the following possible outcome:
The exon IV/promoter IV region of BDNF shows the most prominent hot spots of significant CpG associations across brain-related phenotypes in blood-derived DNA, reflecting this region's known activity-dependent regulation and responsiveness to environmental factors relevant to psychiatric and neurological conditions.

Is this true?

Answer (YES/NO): NO